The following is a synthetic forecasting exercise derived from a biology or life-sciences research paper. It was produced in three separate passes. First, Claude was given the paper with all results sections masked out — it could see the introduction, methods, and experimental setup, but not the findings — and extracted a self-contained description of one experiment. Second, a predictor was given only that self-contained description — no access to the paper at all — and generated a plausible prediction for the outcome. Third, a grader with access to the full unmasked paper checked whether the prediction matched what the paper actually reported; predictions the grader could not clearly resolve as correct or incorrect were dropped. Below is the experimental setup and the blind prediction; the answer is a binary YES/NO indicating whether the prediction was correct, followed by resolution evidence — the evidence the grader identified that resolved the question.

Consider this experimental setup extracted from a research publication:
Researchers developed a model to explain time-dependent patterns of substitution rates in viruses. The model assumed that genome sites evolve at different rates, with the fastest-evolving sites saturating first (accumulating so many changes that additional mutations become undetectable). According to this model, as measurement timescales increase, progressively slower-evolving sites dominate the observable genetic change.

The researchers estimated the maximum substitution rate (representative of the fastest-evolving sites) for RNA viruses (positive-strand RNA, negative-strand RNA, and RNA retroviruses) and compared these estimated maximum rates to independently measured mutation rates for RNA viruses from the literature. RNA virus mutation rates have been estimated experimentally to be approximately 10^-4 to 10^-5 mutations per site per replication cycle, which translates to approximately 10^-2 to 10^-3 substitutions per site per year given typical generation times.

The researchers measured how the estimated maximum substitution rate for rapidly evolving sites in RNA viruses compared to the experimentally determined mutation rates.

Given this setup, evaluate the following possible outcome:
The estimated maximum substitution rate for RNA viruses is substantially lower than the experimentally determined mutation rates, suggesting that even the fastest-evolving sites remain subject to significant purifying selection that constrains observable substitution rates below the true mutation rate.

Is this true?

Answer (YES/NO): NO